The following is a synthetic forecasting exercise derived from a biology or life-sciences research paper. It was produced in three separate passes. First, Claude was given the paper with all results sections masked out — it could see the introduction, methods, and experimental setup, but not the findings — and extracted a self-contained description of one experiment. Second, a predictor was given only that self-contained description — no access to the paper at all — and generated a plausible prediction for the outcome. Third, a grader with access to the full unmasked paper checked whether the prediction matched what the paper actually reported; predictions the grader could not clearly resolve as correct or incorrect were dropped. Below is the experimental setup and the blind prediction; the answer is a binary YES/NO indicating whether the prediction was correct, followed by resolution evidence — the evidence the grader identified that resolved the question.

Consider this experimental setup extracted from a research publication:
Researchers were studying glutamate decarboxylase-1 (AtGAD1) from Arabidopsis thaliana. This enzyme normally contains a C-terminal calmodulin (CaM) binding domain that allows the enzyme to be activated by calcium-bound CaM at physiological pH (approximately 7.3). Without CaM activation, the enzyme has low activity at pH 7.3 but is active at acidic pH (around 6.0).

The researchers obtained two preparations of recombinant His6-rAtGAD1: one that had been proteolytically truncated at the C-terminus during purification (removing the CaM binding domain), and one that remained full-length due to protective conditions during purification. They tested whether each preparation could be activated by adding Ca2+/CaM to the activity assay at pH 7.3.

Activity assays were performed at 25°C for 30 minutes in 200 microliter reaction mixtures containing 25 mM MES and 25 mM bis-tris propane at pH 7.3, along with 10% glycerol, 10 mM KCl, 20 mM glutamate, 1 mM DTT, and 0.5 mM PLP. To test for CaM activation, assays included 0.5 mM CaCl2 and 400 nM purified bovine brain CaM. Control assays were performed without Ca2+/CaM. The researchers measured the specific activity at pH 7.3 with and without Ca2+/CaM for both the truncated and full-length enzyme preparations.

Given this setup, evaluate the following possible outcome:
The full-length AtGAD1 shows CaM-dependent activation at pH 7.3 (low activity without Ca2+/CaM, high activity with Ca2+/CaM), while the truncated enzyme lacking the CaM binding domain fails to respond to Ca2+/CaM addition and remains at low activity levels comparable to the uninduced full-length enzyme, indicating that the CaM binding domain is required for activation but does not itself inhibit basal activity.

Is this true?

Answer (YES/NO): NO